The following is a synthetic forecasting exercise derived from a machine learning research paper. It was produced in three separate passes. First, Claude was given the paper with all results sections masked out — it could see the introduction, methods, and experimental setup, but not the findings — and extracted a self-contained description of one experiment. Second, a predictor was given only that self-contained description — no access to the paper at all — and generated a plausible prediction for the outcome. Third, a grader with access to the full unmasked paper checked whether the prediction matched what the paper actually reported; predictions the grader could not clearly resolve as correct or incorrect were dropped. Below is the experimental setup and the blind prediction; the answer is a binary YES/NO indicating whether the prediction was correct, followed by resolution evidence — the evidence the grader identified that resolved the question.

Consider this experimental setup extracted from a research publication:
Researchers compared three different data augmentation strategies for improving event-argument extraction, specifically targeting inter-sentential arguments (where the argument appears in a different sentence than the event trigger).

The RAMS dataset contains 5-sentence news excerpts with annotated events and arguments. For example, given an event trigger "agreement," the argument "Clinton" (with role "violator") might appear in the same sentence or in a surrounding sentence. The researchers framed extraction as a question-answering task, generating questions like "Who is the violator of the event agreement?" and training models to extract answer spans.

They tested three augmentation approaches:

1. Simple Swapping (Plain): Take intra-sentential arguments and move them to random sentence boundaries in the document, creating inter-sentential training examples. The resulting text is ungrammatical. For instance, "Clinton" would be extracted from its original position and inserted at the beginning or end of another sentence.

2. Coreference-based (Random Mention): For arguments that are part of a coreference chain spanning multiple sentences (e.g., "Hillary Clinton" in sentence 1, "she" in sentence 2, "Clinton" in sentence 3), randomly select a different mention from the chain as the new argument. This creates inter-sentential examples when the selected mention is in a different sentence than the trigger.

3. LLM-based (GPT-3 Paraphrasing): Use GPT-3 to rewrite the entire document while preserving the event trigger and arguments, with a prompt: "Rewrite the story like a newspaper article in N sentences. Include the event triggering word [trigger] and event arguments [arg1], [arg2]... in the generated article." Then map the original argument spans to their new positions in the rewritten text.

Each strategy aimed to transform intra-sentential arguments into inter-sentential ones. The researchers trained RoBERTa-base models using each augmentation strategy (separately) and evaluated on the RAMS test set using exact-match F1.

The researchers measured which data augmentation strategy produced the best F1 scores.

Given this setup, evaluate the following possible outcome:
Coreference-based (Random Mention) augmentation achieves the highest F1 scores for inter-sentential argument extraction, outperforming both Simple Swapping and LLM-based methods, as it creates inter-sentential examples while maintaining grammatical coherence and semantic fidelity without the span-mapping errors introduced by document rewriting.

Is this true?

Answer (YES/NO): NO